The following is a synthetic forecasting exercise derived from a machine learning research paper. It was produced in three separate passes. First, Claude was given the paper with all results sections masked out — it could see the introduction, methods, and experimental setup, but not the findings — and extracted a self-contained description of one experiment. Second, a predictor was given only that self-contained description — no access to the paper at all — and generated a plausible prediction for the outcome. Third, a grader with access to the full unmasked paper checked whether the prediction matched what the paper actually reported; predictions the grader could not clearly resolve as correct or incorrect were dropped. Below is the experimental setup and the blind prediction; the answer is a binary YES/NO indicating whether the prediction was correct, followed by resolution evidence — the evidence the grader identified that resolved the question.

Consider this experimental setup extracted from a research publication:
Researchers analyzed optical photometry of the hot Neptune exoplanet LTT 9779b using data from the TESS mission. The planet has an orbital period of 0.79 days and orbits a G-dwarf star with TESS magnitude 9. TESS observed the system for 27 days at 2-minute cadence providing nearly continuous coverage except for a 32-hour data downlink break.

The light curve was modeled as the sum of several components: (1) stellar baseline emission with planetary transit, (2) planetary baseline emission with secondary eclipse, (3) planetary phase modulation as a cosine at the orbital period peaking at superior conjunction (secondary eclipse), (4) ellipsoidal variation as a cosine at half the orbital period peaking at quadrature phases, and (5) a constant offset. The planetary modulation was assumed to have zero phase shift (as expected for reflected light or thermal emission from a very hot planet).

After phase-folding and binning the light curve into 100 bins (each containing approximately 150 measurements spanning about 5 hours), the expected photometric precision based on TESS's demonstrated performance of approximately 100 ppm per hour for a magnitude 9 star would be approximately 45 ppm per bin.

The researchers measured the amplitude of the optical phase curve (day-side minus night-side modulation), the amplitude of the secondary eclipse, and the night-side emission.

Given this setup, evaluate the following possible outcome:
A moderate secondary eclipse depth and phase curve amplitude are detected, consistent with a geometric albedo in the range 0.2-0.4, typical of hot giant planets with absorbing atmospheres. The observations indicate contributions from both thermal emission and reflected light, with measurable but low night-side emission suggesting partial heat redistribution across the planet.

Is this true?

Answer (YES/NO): NO